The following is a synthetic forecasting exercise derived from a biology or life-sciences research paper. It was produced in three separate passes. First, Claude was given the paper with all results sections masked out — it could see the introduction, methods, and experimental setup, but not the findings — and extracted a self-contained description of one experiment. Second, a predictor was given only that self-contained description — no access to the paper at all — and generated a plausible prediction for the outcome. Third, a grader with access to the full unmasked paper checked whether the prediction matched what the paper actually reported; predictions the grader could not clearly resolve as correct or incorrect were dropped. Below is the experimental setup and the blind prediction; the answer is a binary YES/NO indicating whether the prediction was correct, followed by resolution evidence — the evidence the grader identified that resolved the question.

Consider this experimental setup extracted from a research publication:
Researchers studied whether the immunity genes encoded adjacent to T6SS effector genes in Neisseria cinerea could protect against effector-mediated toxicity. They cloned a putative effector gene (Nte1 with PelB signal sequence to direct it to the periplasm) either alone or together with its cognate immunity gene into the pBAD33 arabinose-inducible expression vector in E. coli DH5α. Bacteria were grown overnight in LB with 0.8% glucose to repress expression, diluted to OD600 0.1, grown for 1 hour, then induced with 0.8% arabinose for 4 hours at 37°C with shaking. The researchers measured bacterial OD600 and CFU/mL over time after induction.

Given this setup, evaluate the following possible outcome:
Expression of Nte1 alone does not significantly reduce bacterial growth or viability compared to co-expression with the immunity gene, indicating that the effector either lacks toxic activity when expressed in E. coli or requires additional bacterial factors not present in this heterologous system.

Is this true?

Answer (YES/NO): NO